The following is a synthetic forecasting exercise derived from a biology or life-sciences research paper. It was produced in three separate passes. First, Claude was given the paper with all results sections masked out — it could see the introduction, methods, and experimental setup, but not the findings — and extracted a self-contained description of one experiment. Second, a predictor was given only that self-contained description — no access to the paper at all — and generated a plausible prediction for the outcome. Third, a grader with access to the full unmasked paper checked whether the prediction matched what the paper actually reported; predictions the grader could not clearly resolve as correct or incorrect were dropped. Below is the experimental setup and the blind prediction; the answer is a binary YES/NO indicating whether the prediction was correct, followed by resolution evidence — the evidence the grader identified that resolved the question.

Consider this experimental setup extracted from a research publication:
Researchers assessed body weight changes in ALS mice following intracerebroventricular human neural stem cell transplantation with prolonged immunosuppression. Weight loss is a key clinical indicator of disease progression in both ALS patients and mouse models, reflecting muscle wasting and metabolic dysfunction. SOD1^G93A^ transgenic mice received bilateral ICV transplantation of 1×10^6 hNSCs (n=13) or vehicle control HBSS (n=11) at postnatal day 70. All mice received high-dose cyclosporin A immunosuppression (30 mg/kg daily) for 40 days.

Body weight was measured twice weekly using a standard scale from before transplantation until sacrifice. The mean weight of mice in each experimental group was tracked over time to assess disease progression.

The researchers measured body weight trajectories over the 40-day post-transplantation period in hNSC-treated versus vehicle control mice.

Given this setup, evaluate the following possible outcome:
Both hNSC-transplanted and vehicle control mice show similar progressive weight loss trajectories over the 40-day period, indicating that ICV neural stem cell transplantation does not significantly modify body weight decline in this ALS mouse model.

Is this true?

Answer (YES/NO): YES